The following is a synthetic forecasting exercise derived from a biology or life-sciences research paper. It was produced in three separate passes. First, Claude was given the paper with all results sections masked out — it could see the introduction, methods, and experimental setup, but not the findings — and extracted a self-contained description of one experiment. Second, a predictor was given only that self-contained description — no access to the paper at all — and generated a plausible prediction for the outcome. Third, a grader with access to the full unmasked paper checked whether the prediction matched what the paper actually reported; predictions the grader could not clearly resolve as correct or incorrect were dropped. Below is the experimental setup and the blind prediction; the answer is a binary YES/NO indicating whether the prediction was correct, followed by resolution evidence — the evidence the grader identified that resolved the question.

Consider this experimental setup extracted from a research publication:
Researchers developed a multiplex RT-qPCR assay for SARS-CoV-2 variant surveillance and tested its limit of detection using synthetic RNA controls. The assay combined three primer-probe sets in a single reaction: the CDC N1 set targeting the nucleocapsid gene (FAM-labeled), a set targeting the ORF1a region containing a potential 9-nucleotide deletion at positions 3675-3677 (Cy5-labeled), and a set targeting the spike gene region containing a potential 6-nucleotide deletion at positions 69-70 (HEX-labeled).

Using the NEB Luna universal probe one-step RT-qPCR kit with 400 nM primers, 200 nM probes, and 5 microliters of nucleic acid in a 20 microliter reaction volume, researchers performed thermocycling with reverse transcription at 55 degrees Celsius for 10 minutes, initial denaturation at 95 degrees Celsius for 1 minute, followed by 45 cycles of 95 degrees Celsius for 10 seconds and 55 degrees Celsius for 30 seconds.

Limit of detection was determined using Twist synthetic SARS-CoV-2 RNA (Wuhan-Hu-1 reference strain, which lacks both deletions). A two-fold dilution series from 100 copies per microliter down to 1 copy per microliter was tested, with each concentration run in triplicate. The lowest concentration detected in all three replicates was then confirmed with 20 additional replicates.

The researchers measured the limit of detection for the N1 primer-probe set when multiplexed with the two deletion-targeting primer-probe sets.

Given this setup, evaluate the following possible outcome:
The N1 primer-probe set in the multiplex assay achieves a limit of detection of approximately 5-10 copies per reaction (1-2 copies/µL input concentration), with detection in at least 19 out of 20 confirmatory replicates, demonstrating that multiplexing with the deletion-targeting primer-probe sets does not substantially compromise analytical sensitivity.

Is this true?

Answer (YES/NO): YES